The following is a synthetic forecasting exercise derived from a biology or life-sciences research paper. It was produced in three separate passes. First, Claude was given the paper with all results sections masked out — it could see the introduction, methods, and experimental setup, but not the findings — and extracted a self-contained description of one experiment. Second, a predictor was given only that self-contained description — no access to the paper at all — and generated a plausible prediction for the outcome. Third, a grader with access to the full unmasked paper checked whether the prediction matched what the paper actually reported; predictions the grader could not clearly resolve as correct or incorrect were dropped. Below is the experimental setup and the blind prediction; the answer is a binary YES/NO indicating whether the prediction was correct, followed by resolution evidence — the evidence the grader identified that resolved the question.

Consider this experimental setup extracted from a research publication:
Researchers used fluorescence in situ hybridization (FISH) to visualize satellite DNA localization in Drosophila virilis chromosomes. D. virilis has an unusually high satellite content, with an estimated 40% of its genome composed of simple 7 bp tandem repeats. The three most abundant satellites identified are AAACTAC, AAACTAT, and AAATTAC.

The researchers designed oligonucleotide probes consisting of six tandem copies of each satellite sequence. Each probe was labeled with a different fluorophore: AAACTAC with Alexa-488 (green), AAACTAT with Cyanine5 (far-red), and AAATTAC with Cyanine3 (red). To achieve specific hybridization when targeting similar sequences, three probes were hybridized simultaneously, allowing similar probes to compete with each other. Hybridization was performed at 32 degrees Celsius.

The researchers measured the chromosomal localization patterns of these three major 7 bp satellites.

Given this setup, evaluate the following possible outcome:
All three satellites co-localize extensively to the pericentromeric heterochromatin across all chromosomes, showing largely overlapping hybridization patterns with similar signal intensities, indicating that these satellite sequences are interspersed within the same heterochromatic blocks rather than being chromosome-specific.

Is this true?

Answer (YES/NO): NO